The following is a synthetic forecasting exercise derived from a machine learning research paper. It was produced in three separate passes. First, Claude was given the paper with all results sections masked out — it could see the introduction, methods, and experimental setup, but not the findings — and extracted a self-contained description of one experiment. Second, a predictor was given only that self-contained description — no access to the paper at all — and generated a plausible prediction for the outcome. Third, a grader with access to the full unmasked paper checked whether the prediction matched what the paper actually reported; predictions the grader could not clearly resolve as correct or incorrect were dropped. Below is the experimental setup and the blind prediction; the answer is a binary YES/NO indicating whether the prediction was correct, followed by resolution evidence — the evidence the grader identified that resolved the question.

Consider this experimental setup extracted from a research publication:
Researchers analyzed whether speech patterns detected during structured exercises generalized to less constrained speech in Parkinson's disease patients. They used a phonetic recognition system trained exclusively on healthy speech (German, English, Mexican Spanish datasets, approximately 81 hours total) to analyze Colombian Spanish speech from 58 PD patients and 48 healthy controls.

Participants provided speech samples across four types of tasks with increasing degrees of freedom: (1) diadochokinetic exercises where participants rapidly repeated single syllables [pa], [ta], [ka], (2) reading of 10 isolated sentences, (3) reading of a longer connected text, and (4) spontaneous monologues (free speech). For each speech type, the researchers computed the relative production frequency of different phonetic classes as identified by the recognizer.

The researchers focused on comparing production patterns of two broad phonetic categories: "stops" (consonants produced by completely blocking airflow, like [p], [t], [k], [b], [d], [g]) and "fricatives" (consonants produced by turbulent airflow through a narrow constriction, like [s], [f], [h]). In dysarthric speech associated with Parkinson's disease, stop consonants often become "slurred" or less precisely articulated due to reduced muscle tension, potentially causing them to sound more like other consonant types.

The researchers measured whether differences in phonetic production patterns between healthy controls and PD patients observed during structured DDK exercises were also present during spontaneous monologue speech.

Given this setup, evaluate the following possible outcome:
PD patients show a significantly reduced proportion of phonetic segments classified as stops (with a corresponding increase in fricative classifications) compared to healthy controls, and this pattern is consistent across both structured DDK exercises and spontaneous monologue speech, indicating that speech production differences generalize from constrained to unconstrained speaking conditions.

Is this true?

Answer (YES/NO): YES